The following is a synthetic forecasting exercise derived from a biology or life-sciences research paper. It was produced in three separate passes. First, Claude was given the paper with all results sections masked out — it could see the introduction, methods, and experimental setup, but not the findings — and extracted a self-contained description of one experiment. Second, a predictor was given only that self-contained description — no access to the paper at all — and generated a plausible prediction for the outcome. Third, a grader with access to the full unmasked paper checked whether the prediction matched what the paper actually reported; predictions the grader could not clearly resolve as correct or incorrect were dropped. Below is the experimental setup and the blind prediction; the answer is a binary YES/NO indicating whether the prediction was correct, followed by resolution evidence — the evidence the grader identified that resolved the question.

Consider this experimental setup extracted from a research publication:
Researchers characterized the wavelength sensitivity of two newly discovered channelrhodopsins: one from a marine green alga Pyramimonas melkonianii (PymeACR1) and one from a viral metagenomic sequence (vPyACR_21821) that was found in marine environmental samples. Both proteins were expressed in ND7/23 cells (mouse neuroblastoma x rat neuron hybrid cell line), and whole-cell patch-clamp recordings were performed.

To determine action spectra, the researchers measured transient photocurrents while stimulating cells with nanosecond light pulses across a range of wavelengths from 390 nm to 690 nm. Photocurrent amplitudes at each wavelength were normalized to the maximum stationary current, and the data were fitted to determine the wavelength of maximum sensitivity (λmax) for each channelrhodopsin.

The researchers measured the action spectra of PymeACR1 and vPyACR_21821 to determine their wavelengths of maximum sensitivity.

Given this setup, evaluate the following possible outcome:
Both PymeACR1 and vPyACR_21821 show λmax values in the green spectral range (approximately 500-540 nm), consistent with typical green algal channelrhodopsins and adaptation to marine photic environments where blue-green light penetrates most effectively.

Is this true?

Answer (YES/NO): NO